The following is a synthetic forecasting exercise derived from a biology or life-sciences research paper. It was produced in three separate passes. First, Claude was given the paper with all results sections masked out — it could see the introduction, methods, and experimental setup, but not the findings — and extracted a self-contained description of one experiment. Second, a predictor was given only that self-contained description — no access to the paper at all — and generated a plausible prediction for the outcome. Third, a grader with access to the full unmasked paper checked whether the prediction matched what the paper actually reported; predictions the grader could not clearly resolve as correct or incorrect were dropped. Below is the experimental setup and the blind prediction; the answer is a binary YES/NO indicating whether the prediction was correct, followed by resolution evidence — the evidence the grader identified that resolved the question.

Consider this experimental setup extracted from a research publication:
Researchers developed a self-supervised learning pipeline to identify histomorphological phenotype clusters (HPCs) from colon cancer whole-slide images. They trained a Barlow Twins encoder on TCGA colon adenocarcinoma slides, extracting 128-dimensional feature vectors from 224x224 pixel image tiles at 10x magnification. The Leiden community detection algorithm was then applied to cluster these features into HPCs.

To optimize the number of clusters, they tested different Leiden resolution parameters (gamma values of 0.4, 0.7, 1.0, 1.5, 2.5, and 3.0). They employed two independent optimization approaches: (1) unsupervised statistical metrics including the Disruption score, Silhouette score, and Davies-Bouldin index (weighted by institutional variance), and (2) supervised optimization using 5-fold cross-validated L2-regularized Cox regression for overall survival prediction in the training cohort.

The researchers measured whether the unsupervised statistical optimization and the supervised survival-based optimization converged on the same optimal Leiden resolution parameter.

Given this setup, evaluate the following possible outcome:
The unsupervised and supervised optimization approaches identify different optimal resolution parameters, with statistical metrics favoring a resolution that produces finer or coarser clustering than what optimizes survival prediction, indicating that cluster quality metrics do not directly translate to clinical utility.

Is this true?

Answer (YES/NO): NO